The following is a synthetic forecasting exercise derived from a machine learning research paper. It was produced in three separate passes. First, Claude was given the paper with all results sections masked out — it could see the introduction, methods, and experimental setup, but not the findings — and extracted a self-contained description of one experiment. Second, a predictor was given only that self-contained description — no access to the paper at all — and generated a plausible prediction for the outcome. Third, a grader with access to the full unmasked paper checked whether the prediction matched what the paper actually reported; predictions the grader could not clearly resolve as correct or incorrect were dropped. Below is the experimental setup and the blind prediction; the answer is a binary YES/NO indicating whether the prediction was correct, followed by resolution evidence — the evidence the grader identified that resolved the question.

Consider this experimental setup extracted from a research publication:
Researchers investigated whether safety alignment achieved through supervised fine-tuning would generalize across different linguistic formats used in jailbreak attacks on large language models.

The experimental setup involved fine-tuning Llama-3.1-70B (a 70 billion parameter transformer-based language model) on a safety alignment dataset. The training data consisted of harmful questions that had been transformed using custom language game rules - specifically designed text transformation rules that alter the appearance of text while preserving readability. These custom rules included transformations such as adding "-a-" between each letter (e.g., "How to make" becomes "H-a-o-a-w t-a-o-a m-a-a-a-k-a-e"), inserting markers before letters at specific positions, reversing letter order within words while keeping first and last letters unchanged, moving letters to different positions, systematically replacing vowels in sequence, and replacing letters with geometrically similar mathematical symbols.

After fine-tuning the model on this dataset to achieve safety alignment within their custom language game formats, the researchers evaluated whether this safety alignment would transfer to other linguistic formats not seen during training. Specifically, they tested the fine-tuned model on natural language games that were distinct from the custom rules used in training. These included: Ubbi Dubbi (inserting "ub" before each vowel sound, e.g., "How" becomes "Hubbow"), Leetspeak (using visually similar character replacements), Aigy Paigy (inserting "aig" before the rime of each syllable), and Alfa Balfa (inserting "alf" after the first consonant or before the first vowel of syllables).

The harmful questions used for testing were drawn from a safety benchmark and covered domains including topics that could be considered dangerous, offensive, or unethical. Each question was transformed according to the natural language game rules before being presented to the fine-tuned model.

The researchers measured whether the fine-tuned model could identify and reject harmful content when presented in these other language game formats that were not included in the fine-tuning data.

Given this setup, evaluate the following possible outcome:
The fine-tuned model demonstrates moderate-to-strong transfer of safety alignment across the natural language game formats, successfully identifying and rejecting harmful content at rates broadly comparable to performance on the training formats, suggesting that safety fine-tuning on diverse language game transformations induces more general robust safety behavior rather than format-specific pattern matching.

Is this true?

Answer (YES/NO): NO